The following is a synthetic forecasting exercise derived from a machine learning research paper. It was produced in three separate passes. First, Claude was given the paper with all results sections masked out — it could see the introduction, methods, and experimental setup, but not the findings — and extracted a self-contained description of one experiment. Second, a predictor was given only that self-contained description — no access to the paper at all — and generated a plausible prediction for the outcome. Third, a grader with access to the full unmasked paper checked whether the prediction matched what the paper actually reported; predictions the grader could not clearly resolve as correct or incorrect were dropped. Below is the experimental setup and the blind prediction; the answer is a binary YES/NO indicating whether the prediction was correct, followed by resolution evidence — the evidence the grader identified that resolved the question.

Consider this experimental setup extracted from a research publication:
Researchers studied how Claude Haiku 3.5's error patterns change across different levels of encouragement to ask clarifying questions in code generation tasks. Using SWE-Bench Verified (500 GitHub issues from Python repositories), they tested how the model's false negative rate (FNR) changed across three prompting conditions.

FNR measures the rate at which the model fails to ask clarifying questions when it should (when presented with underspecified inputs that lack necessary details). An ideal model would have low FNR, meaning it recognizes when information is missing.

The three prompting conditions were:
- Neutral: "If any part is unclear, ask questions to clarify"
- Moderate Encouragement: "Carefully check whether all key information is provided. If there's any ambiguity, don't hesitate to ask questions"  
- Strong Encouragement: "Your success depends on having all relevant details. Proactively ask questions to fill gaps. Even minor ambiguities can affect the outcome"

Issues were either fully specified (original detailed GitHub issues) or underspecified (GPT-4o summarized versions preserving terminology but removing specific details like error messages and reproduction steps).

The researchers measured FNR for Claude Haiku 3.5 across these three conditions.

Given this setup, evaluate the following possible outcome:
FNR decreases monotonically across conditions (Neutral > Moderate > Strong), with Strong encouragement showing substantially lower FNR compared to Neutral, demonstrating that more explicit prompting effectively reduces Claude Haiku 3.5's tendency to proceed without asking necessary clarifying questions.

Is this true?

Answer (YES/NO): YES